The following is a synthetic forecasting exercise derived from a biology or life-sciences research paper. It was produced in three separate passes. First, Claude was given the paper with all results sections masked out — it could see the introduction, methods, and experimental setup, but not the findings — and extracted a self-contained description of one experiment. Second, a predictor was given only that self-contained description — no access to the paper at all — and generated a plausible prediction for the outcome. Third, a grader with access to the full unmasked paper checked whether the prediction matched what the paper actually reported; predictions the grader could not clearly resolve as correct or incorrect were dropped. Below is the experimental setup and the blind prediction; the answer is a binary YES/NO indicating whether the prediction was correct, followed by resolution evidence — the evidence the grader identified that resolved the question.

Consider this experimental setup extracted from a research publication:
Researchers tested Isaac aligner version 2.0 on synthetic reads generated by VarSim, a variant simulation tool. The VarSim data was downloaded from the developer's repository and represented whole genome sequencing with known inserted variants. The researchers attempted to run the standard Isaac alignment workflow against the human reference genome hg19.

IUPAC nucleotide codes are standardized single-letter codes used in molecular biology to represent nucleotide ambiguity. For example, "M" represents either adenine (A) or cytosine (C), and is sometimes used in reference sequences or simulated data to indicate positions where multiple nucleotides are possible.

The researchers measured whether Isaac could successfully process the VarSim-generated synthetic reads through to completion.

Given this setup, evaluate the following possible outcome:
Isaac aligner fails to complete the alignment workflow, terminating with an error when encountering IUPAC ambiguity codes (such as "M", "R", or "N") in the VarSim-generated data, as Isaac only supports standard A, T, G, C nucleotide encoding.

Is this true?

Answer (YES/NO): YES